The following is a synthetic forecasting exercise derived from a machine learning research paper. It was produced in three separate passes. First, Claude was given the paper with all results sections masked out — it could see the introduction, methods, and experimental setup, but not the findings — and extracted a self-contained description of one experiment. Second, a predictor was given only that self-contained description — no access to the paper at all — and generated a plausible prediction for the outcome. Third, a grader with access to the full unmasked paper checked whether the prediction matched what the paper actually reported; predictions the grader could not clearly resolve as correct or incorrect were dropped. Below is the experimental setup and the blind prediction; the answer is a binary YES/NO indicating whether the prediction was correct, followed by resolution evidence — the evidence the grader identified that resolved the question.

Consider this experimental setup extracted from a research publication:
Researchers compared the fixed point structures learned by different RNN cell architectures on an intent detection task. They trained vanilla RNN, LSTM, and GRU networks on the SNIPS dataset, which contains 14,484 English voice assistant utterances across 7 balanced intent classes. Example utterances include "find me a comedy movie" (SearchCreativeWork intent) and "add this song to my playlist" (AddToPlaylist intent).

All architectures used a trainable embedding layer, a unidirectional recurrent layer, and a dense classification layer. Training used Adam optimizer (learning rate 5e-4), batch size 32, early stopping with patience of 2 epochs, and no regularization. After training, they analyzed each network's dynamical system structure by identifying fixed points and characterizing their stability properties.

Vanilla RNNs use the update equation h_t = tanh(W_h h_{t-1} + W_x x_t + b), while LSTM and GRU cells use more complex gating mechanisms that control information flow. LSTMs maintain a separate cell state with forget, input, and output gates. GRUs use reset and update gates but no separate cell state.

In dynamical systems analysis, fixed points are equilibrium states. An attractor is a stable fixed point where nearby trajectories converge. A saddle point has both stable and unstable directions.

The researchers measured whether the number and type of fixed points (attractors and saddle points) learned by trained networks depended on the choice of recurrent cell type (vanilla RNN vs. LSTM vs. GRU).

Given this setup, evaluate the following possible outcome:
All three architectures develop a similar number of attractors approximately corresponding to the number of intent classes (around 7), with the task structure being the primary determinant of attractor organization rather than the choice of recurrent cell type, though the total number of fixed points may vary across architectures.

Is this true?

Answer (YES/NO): NO